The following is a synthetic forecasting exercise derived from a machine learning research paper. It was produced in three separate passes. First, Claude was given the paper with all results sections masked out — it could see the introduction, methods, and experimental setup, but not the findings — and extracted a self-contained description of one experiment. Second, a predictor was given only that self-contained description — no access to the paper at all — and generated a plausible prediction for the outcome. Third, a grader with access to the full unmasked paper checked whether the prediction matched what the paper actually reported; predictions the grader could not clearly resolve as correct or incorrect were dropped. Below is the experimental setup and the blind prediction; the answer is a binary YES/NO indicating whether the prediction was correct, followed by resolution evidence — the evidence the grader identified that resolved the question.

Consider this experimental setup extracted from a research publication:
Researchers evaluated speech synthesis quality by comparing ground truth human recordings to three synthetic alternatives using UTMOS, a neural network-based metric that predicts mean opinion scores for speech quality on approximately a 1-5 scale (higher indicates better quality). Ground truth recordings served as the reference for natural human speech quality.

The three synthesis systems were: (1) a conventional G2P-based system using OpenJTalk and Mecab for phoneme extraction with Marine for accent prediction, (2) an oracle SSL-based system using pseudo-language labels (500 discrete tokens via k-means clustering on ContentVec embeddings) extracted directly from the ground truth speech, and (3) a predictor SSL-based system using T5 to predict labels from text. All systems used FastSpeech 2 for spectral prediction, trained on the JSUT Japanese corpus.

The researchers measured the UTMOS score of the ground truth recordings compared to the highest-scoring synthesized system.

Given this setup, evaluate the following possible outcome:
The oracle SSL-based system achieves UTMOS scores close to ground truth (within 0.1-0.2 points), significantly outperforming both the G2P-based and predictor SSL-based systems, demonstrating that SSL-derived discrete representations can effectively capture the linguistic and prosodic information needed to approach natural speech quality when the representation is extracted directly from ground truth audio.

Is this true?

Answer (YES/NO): NO